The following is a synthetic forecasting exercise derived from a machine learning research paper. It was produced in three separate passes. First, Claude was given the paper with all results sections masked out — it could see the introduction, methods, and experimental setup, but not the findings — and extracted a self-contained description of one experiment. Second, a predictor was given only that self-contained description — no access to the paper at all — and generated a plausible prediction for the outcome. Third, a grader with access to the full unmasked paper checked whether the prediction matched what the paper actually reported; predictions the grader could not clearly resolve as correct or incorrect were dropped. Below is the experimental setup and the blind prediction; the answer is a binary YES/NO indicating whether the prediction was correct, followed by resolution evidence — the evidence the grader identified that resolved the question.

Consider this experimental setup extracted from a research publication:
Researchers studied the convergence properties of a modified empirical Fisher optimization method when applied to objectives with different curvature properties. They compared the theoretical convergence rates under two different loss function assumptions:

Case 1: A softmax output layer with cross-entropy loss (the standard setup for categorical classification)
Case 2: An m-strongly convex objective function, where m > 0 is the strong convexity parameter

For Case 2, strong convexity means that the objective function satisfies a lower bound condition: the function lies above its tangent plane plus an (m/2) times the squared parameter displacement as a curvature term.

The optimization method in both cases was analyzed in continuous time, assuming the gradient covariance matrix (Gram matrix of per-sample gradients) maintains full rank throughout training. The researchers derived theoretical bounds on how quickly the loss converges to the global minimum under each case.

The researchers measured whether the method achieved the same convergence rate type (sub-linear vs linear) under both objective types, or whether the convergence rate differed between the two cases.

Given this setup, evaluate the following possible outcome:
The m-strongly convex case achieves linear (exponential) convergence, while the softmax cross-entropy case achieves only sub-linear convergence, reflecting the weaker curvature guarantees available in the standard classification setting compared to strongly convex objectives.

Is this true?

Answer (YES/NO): YES